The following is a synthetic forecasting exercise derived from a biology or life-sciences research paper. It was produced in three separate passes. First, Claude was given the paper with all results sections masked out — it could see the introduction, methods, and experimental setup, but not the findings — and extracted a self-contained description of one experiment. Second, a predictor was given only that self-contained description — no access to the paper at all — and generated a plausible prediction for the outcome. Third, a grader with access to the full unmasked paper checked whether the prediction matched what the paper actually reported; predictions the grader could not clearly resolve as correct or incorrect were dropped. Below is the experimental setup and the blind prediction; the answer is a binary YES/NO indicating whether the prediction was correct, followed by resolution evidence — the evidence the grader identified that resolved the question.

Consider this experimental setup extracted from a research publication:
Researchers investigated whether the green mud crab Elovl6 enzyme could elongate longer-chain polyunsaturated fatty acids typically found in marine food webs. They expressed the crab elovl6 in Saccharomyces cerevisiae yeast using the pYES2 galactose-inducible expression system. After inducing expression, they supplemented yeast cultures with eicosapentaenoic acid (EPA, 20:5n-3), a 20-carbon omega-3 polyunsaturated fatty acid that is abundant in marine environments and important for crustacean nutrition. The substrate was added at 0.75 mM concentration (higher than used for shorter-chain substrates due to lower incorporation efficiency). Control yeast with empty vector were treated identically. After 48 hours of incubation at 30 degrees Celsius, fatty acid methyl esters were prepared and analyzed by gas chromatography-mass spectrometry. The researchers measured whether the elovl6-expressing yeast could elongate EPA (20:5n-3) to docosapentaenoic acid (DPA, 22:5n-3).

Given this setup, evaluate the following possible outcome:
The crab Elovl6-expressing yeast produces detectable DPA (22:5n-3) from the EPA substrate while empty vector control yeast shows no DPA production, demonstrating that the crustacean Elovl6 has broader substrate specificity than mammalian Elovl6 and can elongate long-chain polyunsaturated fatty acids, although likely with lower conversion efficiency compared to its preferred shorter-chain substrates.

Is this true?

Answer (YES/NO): NO